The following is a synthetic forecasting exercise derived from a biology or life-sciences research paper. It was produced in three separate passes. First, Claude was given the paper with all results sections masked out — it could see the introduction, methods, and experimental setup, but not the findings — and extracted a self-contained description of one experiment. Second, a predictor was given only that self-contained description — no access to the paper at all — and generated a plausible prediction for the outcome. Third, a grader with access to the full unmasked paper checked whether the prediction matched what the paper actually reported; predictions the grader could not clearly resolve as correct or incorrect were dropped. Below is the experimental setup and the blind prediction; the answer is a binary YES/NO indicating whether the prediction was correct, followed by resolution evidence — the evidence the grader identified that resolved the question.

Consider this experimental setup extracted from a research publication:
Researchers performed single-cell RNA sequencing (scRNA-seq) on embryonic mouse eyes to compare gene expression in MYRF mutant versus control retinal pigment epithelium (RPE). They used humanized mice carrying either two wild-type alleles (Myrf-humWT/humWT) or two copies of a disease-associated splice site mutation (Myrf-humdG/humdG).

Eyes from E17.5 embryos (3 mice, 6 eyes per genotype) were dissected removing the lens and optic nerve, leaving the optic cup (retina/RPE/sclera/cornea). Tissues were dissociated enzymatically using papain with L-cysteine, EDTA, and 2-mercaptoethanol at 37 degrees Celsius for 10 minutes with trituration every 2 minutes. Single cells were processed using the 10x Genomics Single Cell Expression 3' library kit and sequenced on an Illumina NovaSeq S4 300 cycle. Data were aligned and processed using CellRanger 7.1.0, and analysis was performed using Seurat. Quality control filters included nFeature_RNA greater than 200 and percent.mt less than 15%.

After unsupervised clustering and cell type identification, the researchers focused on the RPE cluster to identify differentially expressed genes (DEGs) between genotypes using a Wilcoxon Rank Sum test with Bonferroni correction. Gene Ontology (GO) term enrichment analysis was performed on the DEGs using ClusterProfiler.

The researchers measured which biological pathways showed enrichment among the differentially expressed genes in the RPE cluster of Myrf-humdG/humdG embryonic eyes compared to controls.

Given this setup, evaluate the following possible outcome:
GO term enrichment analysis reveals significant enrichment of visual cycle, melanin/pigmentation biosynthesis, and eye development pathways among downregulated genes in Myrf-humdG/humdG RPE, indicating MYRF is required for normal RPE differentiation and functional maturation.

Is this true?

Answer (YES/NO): NO